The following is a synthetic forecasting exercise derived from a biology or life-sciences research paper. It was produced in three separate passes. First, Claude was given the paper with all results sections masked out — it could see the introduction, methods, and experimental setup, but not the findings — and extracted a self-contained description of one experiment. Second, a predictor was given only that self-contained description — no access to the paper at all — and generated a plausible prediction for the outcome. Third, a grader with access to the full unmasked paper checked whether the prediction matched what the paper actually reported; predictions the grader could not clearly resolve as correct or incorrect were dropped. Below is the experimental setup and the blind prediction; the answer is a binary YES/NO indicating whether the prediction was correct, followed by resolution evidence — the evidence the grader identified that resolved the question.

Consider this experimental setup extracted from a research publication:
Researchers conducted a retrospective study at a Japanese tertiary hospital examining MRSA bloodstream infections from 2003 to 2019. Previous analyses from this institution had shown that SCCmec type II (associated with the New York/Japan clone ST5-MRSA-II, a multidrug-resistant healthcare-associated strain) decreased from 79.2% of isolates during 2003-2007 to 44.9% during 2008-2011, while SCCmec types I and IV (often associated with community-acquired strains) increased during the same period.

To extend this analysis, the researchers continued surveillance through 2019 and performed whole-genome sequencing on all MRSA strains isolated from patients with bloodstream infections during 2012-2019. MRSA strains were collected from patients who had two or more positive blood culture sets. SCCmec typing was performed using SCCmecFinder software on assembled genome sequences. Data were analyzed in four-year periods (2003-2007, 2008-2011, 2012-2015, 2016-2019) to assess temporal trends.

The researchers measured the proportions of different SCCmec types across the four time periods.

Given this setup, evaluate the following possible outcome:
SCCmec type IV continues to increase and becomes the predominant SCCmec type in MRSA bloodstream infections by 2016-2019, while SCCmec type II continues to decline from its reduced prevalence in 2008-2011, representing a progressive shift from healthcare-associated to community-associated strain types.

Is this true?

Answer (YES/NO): YES